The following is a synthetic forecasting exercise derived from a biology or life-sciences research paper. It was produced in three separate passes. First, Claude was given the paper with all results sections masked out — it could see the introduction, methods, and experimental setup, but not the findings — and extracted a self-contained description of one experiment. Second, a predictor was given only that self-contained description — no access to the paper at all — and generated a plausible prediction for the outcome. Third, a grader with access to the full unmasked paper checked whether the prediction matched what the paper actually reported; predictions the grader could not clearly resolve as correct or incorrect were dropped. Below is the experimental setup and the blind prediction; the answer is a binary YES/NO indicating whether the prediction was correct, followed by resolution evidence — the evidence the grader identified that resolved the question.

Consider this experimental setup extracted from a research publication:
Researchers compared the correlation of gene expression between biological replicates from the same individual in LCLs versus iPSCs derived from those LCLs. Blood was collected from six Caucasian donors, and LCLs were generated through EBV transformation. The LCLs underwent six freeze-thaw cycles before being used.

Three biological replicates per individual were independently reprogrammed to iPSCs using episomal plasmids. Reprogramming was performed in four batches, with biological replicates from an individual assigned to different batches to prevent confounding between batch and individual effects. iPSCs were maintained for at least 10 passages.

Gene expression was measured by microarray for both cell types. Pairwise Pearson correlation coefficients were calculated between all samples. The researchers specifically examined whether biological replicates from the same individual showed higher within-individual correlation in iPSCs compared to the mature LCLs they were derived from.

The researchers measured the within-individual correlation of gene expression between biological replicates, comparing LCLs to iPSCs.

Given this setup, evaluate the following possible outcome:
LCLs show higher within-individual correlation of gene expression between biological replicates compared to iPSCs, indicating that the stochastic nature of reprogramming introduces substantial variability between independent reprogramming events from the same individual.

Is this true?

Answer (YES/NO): NO